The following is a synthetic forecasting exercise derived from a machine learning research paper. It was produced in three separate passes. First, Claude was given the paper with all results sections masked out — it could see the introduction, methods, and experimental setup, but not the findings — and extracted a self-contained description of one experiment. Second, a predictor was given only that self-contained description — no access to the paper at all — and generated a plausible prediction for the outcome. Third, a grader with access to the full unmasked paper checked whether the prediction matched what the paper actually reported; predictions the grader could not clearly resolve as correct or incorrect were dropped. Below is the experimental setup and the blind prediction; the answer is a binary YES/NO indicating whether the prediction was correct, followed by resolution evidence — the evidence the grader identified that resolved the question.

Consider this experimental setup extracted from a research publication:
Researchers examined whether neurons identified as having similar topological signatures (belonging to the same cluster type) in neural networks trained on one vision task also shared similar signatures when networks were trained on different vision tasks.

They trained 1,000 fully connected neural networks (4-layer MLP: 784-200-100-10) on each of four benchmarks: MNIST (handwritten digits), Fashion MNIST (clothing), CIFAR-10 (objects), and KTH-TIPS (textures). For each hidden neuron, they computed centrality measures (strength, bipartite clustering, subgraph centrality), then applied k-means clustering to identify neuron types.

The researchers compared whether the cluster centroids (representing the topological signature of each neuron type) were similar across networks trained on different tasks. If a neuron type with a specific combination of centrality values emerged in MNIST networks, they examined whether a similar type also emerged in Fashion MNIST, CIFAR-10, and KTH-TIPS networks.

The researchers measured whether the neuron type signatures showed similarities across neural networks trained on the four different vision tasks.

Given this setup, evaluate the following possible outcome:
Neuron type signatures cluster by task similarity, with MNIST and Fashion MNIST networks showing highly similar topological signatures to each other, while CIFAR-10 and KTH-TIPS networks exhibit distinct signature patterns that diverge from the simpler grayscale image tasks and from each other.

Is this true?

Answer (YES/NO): NO